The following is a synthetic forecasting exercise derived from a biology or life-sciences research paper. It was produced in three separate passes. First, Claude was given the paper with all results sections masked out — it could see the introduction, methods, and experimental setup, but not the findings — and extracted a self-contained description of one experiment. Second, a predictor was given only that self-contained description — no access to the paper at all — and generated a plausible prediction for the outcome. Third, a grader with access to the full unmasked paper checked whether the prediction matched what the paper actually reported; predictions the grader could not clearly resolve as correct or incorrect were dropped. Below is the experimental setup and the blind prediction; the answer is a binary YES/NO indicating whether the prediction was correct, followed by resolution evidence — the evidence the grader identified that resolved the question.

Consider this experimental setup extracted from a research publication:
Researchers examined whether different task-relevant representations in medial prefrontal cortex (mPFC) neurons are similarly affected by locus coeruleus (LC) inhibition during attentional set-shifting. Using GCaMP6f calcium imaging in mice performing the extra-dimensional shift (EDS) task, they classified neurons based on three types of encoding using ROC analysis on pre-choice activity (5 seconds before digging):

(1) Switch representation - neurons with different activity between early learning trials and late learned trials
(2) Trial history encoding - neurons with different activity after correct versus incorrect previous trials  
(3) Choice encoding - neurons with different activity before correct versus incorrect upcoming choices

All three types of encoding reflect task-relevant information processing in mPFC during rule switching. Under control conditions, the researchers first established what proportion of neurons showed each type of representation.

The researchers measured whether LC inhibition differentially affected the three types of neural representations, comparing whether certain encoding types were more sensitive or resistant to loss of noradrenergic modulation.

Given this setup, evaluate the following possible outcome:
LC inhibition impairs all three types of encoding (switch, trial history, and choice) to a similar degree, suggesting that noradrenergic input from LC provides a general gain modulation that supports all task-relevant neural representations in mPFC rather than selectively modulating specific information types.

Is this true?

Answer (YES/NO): NO